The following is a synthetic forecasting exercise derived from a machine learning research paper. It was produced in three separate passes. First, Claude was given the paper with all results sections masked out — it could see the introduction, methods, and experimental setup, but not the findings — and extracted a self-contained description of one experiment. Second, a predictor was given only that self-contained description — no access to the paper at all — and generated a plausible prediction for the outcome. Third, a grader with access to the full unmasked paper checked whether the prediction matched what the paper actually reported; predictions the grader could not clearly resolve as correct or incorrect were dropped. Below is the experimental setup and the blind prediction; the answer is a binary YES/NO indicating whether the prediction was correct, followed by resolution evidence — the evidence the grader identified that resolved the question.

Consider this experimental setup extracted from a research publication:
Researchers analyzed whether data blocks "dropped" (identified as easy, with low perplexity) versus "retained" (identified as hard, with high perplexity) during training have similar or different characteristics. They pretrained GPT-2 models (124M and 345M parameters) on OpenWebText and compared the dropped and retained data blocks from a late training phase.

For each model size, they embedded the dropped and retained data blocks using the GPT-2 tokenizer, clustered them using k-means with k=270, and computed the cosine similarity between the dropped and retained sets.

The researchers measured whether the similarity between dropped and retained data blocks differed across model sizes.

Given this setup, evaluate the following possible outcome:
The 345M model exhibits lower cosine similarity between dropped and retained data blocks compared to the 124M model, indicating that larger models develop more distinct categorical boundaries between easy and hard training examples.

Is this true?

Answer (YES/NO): YES